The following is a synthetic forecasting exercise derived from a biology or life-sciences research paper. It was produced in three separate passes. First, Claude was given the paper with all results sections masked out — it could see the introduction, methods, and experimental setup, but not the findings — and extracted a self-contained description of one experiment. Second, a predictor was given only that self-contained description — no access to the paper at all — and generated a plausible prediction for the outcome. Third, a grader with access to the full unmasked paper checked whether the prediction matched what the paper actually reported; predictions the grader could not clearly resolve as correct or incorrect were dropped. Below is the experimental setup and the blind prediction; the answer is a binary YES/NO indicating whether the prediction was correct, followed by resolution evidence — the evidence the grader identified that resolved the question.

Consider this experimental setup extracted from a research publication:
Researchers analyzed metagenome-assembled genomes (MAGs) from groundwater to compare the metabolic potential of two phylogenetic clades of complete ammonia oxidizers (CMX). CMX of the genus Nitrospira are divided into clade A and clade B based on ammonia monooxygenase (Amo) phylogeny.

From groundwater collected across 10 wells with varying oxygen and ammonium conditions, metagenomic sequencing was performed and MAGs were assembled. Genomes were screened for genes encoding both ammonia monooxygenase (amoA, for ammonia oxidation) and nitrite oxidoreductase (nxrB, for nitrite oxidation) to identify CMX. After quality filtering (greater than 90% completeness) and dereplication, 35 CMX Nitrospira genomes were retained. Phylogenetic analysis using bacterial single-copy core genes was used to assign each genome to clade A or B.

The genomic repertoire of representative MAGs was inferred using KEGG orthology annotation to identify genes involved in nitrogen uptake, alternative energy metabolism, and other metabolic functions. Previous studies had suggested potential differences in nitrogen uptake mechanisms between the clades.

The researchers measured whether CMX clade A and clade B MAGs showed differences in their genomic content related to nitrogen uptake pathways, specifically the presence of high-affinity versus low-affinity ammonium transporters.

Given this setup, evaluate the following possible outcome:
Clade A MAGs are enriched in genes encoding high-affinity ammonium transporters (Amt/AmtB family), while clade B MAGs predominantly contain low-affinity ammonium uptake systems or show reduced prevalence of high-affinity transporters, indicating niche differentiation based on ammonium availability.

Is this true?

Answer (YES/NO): NO